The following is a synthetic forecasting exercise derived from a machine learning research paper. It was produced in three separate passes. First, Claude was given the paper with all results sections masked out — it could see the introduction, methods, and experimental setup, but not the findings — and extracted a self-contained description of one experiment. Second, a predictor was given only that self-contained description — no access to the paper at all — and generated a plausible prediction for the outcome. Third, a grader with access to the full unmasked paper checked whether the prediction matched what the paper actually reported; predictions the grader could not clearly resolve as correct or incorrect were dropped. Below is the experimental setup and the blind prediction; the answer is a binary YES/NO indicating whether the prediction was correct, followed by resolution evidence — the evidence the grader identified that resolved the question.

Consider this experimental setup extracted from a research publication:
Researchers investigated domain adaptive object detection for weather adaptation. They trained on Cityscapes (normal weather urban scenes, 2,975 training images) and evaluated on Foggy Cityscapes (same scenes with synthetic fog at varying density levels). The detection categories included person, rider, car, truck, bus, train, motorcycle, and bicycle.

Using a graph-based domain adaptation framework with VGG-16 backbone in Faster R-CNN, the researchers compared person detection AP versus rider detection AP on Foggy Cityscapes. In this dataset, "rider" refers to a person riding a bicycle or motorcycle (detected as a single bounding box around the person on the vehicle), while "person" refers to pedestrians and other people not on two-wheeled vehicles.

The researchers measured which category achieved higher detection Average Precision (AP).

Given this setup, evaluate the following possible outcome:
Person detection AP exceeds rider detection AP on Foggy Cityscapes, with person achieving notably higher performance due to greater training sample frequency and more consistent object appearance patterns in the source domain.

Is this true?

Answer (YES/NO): NO